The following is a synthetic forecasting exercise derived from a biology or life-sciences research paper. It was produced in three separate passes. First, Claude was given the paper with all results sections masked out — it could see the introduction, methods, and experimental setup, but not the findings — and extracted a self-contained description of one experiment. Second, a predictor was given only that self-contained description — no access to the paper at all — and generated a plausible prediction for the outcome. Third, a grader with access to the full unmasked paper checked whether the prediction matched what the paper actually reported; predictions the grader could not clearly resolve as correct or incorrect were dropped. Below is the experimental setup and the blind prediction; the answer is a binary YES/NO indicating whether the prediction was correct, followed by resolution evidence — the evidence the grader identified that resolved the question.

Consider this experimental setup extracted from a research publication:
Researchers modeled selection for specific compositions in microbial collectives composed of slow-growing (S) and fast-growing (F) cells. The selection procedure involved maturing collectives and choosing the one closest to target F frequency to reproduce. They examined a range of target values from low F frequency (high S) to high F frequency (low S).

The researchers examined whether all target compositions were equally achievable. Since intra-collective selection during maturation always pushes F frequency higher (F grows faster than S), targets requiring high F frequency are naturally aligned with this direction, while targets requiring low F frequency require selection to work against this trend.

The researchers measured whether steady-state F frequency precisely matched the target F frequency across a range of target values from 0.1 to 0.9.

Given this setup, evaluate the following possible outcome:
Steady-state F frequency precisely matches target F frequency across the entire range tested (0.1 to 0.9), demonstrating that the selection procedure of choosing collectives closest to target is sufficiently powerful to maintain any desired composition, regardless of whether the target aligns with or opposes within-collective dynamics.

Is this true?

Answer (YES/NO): NO